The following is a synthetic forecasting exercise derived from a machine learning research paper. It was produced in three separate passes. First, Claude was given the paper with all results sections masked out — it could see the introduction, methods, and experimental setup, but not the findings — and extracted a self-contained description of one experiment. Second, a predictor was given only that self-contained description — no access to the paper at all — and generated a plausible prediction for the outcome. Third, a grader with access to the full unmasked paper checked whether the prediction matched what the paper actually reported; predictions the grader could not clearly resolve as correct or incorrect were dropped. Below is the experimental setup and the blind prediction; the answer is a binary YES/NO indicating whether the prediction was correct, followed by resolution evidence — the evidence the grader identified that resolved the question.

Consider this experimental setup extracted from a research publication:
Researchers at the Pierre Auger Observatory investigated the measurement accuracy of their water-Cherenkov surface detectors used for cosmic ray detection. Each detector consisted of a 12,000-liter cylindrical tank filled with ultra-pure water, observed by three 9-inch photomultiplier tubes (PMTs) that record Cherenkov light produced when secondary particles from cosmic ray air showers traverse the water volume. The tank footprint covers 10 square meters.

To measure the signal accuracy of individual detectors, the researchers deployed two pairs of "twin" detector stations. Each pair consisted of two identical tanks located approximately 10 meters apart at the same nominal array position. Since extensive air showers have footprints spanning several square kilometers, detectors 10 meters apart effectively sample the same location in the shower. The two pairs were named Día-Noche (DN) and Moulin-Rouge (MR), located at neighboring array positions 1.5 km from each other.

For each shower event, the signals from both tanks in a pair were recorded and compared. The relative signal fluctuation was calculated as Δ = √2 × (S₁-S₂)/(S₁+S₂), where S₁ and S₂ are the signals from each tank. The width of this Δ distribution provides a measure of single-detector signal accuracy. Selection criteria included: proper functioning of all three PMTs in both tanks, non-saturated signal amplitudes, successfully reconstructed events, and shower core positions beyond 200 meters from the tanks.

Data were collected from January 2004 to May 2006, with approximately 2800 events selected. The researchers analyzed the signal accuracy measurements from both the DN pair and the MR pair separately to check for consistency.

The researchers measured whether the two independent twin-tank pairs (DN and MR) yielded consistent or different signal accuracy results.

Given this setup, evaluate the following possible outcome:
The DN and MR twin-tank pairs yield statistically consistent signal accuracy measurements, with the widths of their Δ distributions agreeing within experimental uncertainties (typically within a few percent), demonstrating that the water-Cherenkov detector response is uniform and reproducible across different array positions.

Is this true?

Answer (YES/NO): YES